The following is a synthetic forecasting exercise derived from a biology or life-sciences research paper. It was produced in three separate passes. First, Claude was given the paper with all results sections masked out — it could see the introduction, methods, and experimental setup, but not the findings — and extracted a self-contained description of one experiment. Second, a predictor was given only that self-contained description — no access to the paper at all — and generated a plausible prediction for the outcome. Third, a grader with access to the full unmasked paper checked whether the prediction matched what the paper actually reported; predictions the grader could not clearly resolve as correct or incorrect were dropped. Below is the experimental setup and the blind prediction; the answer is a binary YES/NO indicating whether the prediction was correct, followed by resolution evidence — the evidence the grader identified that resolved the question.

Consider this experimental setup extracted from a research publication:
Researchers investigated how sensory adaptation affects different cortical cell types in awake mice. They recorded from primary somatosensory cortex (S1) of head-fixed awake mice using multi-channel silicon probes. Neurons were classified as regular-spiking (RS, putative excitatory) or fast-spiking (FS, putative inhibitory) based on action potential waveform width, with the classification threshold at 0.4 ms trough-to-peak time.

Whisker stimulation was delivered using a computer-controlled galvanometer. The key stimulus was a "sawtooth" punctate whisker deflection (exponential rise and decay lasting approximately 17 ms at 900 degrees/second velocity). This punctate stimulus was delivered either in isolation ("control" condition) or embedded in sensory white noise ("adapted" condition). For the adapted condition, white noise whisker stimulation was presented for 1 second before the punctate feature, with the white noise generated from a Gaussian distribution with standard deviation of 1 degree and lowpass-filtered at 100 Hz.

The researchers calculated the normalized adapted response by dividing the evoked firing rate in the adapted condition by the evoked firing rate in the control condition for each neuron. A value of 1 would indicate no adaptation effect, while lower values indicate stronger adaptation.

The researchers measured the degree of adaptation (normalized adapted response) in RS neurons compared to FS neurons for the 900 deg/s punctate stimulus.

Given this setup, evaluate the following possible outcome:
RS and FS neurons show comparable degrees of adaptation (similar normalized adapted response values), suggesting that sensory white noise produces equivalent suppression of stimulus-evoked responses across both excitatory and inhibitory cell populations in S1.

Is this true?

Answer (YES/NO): NO